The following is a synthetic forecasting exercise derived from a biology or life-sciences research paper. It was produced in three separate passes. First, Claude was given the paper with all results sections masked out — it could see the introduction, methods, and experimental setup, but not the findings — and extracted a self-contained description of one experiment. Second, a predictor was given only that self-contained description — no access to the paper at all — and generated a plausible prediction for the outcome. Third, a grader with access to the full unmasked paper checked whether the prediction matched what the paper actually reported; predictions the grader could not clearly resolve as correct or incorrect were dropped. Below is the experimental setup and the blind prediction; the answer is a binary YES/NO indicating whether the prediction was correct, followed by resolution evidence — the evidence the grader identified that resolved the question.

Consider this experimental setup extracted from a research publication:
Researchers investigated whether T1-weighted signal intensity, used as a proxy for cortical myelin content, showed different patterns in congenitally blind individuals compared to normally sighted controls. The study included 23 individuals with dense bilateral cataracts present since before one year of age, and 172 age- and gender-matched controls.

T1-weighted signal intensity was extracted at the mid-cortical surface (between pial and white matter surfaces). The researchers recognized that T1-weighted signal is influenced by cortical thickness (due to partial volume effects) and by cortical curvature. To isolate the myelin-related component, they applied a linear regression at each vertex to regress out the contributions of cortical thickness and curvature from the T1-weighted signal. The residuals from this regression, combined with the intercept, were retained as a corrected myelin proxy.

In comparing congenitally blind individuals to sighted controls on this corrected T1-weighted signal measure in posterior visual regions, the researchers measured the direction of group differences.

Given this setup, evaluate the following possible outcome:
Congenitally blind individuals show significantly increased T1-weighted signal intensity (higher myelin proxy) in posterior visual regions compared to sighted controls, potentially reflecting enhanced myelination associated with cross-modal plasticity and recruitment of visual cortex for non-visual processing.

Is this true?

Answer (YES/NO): YES